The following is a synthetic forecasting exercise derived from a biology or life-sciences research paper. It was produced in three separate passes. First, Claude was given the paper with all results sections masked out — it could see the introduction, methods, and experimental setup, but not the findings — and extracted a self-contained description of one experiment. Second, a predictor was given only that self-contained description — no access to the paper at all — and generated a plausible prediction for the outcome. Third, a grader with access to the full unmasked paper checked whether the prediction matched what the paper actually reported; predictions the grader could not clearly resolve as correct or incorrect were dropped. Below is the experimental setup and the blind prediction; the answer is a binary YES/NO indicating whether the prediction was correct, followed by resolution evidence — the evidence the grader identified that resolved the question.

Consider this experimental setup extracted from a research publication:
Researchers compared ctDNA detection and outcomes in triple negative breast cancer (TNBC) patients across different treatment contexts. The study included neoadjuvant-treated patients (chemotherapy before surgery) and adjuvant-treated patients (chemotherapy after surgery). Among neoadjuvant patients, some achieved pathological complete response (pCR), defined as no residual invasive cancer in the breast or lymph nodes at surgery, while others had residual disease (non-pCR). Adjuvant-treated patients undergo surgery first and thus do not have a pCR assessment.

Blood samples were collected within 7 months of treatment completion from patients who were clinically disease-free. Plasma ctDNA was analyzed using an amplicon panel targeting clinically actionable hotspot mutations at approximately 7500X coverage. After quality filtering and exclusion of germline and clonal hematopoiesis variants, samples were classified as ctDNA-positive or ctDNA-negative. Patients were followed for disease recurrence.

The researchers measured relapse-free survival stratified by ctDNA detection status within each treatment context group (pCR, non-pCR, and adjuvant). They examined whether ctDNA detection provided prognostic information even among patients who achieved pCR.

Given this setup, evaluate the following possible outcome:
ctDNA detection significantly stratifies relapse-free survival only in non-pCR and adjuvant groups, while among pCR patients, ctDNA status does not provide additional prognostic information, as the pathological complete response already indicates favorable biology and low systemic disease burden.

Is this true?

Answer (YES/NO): NO